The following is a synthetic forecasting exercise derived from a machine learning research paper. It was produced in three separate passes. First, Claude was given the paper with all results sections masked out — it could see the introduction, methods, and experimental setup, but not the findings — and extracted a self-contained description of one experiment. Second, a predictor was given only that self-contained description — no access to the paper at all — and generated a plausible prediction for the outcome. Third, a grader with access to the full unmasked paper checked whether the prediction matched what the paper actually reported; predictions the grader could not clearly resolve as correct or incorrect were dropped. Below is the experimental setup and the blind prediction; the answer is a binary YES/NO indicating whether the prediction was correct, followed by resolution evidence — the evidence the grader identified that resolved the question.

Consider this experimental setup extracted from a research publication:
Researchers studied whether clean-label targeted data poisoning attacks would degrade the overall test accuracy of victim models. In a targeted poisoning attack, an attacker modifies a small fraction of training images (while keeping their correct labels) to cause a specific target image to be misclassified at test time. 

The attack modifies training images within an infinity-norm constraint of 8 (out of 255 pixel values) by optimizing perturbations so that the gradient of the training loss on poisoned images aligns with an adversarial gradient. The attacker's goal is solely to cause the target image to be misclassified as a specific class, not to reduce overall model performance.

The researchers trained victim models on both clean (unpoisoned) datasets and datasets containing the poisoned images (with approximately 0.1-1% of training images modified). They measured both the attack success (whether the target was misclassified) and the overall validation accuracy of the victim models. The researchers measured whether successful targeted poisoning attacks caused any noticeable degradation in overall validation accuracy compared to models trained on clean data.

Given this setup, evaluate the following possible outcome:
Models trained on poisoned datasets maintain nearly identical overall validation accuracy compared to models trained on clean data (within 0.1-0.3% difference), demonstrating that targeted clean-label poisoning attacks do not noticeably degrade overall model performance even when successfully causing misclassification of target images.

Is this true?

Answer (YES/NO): YES